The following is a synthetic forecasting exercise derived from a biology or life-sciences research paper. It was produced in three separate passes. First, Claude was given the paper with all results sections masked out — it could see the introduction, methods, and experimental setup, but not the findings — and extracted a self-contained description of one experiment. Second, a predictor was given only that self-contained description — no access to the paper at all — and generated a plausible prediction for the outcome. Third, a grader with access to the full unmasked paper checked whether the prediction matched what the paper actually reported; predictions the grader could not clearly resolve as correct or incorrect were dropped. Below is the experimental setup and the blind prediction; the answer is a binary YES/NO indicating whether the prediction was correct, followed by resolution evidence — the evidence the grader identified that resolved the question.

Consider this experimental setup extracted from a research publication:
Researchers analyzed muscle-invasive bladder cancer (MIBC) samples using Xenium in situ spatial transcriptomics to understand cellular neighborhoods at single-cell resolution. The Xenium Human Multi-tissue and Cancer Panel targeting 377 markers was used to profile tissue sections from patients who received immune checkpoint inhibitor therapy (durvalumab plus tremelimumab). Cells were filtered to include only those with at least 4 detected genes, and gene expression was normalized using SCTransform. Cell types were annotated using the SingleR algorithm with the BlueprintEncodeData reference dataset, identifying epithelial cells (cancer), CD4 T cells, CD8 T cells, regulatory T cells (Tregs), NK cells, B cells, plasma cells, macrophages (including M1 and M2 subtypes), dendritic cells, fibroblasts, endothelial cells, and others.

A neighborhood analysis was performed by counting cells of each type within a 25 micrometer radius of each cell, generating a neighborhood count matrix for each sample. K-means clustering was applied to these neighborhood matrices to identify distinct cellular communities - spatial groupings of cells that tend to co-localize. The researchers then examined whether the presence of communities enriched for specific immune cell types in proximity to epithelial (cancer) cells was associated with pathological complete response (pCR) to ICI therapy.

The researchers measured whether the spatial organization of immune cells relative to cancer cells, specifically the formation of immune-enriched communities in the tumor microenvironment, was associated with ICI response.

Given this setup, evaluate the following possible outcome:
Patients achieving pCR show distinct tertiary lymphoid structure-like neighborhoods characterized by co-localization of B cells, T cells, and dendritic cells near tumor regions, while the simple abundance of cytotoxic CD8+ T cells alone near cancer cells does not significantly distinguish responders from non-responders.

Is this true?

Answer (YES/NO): NO